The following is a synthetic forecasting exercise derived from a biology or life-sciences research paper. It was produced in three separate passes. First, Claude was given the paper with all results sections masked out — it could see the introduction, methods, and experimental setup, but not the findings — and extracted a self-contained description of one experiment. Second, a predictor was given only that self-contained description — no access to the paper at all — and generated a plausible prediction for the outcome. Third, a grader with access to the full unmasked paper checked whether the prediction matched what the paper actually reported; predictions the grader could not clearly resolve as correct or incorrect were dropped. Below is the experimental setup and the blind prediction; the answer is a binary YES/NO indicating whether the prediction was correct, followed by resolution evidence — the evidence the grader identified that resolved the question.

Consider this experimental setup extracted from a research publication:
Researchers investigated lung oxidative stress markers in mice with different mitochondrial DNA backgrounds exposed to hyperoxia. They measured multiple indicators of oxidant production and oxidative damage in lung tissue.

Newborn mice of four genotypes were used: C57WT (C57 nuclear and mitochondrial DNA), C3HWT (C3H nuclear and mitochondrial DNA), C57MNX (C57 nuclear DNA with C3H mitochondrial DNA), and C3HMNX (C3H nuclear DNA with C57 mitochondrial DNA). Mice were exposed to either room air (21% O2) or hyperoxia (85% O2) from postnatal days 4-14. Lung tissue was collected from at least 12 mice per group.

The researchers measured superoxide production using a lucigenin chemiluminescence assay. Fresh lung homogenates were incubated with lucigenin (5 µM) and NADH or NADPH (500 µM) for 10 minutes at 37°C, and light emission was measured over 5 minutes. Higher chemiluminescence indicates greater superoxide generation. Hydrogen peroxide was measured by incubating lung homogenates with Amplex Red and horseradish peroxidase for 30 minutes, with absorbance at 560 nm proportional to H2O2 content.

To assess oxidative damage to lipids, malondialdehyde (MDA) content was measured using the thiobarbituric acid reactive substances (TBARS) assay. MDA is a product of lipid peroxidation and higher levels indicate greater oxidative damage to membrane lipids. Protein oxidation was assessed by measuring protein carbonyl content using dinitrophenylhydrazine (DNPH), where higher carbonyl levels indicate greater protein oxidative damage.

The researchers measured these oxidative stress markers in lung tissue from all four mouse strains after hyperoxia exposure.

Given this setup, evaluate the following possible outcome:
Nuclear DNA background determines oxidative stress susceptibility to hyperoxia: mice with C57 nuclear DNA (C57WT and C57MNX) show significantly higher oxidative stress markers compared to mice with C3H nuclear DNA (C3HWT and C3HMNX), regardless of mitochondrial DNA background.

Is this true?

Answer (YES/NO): NO